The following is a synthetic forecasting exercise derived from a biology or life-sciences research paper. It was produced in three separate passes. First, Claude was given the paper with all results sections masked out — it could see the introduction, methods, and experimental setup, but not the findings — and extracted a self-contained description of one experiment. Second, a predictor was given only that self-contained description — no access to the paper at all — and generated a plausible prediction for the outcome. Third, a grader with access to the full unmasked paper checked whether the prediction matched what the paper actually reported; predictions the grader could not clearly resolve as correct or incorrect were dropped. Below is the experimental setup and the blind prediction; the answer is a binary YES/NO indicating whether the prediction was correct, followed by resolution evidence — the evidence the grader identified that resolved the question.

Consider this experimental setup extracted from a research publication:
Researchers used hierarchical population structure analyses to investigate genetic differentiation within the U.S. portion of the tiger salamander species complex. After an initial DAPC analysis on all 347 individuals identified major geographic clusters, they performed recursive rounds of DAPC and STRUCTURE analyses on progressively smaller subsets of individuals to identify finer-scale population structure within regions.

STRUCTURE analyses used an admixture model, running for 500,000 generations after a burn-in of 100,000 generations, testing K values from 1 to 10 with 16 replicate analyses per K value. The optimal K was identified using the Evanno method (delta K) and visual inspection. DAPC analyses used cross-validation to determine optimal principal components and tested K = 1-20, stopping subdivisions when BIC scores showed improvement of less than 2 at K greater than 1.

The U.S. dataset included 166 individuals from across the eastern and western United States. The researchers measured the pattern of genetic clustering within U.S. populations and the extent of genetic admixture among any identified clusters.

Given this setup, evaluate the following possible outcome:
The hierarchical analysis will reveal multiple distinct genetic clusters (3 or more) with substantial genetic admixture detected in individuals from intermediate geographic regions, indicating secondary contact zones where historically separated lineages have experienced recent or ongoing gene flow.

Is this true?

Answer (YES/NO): YES